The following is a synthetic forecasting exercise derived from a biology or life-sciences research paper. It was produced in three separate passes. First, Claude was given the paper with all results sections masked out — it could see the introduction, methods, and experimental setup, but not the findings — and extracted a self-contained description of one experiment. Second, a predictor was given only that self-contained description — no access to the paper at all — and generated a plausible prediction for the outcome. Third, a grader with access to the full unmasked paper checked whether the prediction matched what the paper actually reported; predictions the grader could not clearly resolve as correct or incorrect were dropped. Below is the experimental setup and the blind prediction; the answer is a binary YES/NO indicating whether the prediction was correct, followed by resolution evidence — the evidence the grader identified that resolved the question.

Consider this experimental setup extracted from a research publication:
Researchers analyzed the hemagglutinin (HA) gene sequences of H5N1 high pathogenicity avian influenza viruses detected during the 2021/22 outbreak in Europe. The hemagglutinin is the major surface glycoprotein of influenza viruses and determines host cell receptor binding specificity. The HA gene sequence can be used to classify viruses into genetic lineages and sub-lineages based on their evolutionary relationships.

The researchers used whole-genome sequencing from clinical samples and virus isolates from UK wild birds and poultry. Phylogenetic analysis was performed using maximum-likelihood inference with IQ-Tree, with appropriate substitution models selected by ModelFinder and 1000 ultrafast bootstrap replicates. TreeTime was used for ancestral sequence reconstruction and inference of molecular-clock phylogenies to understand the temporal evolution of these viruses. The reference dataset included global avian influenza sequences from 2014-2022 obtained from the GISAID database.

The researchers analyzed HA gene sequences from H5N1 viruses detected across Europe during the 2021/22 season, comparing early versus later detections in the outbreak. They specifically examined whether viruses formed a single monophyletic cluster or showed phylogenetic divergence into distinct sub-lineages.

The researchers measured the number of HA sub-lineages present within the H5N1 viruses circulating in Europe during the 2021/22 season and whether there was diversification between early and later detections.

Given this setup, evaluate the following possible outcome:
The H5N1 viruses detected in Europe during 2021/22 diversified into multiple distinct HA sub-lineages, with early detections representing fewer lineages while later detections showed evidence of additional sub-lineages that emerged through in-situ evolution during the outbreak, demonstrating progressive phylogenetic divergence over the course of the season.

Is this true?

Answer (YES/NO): NO